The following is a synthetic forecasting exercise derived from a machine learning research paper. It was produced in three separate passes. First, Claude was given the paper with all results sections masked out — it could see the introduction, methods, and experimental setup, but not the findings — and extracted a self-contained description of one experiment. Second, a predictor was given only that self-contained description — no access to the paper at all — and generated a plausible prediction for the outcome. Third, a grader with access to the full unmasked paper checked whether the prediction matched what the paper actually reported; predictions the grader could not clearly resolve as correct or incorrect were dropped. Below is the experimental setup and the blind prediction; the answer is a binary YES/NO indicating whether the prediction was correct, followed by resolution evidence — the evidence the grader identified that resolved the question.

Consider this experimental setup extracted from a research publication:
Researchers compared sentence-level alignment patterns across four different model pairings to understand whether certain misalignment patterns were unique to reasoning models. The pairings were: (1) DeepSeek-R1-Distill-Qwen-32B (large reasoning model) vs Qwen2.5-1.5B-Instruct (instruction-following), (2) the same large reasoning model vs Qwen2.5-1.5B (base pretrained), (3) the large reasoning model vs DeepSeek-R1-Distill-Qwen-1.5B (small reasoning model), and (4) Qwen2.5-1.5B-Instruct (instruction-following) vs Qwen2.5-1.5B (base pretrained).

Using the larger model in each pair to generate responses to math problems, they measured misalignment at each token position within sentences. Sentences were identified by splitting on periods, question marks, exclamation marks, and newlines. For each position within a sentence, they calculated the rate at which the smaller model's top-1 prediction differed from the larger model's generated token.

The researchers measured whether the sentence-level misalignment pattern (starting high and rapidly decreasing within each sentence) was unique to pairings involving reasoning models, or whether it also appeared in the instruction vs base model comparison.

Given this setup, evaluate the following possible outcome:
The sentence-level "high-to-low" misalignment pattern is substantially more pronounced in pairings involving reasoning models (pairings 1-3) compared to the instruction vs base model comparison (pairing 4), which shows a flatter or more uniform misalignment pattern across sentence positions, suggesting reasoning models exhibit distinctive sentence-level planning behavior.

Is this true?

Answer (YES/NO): YES